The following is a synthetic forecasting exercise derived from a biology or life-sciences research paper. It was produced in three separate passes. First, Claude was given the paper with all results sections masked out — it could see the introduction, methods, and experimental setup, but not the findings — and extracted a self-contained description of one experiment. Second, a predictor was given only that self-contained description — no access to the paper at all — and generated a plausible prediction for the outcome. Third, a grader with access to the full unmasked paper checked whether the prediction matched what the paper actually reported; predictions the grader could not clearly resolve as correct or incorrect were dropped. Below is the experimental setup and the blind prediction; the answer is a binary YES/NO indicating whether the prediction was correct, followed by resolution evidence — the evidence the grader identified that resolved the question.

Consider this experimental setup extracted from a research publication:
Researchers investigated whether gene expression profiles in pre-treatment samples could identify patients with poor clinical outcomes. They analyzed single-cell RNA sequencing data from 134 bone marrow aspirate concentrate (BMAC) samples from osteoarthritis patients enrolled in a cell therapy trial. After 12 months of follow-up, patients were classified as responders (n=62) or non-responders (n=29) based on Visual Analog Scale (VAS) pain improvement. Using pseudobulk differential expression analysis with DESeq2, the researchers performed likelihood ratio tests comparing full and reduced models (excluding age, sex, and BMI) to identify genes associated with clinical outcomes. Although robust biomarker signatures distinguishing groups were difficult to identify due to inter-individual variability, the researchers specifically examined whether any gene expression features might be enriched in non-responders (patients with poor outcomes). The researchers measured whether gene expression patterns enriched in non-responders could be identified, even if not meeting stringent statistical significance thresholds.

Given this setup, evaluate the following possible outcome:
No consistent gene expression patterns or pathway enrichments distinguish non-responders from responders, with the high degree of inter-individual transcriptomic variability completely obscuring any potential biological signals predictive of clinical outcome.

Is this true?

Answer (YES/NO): NO